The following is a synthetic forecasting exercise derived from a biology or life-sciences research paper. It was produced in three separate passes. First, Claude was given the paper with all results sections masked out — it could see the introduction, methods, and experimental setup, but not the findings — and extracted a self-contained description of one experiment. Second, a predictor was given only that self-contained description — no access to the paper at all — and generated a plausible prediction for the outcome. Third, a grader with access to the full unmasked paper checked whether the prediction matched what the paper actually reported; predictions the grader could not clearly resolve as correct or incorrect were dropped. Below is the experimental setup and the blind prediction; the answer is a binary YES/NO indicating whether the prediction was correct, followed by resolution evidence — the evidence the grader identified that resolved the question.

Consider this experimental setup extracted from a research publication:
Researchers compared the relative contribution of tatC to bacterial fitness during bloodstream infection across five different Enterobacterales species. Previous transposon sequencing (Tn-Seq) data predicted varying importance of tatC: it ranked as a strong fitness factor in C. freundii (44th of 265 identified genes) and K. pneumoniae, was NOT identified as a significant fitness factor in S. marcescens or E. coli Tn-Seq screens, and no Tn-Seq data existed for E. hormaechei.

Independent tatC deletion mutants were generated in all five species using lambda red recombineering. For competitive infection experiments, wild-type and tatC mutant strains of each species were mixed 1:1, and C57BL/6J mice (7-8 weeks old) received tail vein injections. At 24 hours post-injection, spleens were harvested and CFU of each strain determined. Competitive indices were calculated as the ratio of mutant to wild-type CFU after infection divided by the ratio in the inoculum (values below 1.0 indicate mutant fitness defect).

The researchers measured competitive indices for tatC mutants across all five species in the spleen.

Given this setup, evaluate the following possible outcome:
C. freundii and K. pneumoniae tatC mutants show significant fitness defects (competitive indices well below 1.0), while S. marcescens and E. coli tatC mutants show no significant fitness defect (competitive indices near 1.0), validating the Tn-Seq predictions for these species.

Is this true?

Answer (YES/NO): NO